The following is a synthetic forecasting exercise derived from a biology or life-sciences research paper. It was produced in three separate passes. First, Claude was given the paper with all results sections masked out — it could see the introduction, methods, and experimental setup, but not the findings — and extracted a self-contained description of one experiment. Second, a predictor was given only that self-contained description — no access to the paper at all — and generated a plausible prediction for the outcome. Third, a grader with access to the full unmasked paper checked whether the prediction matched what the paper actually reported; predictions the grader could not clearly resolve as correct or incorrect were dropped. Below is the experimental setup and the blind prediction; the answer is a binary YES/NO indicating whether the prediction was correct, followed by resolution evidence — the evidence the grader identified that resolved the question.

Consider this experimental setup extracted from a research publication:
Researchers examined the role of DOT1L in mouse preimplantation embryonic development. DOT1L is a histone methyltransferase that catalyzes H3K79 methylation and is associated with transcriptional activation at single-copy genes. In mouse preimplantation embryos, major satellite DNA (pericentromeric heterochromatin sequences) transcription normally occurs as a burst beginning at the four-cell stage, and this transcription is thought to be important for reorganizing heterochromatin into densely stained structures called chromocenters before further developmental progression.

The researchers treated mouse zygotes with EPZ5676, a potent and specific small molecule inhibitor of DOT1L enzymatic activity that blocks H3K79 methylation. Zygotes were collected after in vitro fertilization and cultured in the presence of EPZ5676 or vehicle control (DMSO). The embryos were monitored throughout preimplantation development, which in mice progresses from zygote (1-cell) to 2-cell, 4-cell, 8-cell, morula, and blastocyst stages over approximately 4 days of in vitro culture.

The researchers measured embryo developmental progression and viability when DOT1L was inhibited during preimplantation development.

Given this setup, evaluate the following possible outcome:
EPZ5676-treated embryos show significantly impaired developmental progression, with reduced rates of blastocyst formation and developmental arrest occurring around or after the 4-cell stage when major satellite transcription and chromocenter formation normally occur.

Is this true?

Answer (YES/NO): YES